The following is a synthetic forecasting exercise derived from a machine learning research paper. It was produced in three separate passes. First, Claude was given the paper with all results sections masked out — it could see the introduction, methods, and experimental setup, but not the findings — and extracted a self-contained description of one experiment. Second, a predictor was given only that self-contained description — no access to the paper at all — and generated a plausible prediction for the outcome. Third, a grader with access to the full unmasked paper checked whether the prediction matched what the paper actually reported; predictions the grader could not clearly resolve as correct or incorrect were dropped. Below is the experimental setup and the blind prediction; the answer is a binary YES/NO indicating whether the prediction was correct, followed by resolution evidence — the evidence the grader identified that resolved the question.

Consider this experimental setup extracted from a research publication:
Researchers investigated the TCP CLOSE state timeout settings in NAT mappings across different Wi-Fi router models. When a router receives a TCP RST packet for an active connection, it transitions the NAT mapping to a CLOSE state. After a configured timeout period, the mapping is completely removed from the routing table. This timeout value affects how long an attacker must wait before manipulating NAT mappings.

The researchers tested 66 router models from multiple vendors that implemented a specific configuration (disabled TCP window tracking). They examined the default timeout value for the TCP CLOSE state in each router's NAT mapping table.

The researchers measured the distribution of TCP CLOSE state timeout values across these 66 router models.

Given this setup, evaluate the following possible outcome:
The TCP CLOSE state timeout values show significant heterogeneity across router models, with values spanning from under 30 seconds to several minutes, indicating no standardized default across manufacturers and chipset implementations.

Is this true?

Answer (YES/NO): NO